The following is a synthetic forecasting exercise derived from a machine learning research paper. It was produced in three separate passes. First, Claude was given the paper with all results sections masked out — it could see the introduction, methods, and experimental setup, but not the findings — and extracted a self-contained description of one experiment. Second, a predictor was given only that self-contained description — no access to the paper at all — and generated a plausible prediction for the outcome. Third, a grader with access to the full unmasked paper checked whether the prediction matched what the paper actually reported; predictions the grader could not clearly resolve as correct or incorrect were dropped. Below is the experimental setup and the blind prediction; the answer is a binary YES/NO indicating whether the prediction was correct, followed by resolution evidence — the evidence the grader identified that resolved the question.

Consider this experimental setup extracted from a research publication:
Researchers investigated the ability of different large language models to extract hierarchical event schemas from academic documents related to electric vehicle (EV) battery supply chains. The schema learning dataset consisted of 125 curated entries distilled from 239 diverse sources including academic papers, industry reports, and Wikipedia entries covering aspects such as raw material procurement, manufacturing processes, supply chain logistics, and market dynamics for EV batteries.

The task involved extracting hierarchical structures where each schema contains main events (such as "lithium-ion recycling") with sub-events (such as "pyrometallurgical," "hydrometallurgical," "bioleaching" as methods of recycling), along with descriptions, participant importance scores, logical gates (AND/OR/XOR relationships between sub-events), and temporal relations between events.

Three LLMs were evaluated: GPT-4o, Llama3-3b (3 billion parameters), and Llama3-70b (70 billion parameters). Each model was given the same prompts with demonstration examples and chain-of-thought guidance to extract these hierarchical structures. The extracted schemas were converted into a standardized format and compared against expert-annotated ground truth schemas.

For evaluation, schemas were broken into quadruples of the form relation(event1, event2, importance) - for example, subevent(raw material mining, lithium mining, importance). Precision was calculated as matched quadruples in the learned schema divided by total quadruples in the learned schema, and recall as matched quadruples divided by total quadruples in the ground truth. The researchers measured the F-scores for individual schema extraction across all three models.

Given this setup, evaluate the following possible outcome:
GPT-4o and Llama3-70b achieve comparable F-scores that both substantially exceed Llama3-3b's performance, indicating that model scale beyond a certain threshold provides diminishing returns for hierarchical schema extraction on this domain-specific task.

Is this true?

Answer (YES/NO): NO